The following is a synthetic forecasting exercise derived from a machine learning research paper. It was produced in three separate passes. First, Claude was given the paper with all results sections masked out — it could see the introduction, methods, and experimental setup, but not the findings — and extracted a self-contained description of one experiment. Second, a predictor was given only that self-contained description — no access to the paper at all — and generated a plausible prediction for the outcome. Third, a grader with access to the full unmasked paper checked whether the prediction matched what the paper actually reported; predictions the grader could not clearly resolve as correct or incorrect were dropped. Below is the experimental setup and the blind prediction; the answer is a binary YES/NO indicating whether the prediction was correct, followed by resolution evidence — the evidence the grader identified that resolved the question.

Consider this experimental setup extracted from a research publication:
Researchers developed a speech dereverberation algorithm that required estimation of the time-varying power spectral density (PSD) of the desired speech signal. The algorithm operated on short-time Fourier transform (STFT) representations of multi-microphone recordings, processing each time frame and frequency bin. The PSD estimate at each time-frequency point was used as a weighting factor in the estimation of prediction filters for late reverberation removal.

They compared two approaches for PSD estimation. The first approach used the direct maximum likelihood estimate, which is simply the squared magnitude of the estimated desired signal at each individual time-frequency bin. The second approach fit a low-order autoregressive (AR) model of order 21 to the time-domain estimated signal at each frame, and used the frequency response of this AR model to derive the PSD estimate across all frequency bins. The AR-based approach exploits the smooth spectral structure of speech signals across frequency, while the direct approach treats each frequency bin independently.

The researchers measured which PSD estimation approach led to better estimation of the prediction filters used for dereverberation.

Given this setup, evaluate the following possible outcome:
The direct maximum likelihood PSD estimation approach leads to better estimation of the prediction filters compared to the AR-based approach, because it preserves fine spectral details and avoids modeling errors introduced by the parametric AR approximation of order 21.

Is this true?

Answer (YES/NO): NO